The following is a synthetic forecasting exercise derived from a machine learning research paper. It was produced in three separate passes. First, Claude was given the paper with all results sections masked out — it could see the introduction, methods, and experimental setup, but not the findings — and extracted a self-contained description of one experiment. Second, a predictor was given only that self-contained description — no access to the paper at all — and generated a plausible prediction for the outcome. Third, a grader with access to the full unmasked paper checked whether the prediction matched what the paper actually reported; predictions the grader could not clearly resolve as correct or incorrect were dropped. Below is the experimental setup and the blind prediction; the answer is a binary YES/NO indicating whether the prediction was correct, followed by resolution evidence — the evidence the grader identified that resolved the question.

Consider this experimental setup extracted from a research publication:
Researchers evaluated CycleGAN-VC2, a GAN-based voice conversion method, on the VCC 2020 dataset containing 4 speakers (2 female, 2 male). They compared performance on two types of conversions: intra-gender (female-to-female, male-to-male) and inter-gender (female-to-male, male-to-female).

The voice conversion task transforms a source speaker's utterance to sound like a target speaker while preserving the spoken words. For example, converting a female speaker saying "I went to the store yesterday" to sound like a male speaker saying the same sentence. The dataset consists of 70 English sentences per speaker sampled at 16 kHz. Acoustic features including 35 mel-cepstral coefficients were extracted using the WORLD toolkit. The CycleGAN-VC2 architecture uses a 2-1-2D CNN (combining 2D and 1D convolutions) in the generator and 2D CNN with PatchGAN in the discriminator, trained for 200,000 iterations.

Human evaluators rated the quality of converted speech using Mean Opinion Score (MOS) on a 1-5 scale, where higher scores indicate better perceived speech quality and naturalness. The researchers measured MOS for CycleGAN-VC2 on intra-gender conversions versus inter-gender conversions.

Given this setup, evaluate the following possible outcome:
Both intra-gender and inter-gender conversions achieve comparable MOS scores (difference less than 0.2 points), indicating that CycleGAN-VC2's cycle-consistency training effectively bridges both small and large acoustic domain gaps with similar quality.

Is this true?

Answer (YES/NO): NO